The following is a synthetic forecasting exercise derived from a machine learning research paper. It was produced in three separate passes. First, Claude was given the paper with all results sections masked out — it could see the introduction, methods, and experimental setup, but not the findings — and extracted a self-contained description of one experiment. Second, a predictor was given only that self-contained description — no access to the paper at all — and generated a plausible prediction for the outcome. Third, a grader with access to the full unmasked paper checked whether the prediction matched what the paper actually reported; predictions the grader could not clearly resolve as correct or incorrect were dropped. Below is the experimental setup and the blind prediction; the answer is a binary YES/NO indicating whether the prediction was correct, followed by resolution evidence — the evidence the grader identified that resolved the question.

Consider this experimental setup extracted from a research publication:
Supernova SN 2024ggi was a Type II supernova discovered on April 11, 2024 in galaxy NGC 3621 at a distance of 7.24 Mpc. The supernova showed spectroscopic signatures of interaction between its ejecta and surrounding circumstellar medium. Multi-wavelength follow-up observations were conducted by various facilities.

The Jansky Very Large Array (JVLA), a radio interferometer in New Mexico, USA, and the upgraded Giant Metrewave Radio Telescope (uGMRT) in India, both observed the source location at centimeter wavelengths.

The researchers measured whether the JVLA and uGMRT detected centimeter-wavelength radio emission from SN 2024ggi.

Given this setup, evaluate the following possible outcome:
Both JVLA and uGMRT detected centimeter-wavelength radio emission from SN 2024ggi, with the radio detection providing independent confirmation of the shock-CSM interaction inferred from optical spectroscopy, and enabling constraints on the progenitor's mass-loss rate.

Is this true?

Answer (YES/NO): NO